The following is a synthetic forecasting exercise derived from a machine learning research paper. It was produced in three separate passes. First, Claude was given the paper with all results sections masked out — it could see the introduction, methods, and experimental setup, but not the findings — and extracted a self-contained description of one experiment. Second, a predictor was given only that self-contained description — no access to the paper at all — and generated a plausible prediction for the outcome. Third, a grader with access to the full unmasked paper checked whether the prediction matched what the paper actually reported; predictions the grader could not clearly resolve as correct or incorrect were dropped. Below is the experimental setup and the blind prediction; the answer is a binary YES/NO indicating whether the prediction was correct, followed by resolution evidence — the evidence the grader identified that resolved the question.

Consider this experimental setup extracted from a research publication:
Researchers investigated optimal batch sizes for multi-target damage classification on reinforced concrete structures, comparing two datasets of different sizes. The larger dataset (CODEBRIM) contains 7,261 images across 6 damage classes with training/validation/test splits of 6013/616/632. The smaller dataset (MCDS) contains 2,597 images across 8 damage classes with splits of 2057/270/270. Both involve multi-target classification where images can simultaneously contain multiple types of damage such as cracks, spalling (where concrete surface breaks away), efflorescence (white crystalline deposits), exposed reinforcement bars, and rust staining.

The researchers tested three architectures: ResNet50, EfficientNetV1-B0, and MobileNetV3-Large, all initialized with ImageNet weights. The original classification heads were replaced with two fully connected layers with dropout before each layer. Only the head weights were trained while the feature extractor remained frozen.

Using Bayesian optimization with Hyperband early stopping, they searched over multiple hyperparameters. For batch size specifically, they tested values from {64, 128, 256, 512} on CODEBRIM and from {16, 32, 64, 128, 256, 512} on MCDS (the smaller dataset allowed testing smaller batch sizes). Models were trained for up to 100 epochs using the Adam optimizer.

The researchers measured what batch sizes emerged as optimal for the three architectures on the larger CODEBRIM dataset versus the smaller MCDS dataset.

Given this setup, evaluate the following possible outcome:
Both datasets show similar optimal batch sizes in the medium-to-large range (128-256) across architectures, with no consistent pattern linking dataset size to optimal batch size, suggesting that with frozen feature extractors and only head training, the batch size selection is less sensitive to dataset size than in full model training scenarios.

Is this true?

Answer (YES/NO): NO